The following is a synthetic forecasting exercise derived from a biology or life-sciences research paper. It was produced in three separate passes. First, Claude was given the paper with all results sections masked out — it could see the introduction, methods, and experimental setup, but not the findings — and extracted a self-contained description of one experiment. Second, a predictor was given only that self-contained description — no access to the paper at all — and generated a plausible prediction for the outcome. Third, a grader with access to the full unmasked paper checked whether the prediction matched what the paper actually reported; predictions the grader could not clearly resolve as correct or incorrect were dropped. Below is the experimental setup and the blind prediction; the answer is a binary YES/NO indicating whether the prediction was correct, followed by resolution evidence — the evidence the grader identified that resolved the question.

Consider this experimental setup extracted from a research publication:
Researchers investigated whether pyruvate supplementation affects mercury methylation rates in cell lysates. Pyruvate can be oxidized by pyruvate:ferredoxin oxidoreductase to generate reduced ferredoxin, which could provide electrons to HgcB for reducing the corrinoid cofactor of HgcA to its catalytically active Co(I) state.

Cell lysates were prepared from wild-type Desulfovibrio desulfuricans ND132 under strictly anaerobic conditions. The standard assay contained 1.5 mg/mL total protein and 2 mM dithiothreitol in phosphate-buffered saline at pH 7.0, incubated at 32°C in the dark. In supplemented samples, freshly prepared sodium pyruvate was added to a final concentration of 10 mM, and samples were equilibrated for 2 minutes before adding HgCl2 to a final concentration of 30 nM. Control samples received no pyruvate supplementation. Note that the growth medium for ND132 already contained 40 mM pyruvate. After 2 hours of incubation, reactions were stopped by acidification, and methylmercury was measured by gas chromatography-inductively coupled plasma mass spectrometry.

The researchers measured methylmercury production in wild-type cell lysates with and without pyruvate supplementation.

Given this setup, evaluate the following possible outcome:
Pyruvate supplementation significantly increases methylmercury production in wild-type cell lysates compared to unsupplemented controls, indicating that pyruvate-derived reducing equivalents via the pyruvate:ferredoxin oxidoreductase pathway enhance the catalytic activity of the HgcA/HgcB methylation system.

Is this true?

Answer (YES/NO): NO